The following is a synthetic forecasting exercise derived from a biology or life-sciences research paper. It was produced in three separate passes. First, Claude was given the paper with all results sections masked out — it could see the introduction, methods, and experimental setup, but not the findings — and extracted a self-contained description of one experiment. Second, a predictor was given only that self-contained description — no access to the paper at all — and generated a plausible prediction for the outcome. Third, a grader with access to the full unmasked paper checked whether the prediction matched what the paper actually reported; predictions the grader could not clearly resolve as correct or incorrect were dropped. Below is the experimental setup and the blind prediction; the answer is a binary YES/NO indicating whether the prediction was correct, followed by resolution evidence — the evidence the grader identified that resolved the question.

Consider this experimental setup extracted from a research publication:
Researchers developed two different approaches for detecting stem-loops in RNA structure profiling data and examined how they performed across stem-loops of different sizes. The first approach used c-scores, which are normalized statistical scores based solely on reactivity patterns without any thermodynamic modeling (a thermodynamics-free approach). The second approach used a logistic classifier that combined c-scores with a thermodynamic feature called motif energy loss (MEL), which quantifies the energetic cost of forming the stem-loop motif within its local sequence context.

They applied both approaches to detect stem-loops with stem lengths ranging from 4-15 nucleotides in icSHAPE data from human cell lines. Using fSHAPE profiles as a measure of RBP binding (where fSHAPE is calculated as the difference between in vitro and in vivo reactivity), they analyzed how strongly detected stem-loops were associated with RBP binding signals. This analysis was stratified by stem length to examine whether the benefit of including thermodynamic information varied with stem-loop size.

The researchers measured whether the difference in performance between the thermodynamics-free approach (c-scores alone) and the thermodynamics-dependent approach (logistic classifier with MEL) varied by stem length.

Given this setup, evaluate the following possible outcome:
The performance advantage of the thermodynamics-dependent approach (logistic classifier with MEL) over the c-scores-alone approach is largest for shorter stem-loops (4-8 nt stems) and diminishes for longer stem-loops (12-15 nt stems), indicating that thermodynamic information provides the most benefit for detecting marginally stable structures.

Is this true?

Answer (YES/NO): YES